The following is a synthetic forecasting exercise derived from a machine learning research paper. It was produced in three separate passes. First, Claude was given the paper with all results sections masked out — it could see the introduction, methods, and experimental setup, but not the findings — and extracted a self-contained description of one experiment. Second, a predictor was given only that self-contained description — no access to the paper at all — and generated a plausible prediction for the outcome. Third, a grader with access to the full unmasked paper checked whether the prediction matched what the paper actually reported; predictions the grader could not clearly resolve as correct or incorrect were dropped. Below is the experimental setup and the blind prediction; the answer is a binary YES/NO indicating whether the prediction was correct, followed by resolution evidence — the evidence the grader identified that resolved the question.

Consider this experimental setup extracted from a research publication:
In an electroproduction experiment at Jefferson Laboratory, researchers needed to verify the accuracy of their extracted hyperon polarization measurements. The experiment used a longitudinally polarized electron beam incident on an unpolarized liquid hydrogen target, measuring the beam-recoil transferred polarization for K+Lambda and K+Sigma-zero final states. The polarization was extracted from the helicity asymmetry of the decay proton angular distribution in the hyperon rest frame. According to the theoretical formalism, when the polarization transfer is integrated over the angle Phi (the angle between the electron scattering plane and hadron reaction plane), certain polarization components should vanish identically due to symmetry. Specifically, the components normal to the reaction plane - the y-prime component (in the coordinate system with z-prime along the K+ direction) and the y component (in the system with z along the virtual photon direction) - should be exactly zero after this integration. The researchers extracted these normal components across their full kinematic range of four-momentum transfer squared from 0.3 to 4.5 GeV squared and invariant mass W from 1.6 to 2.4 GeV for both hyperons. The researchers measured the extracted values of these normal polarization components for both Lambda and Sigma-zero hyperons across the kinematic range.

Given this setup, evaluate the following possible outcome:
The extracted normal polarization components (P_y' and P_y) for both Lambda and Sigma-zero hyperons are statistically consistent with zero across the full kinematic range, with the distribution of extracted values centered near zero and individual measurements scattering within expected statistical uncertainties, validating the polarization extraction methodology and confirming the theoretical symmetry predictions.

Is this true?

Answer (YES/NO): YES